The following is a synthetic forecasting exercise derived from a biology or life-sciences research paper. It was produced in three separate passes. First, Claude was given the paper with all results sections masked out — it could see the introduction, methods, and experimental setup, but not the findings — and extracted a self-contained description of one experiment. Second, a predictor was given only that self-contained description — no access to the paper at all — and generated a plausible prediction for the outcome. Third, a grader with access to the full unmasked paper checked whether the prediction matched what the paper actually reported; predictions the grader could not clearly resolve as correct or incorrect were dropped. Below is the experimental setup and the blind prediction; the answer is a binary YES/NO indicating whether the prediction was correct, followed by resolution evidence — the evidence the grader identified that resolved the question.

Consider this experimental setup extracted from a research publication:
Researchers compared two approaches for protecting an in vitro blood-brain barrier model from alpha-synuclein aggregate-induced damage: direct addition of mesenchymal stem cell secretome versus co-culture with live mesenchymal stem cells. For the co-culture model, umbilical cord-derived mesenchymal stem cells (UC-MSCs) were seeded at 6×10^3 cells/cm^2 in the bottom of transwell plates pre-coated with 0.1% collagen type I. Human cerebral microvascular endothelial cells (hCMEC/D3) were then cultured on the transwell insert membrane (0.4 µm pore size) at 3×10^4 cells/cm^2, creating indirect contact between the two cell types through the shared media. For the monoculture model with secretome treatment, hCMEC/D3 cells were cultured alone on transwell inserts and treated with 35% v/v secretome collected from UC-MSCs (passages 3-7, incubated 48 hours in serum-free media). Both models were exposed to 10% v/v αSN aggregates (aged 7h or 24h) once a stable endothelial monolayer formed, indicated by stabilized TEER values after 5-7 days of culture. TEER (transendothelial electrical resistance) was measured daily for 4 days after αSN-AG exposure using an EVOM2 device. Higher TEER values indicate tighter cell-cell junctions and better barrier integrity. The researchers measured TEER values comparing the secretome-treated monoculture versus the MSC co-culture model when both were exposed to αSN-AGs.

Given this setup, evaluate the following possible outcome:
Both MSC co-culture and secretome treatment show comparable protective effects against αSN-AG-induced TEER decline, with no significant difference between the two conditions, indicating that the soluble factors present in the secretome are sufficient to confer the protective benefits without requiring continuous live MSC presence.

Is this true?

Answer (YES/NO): NO